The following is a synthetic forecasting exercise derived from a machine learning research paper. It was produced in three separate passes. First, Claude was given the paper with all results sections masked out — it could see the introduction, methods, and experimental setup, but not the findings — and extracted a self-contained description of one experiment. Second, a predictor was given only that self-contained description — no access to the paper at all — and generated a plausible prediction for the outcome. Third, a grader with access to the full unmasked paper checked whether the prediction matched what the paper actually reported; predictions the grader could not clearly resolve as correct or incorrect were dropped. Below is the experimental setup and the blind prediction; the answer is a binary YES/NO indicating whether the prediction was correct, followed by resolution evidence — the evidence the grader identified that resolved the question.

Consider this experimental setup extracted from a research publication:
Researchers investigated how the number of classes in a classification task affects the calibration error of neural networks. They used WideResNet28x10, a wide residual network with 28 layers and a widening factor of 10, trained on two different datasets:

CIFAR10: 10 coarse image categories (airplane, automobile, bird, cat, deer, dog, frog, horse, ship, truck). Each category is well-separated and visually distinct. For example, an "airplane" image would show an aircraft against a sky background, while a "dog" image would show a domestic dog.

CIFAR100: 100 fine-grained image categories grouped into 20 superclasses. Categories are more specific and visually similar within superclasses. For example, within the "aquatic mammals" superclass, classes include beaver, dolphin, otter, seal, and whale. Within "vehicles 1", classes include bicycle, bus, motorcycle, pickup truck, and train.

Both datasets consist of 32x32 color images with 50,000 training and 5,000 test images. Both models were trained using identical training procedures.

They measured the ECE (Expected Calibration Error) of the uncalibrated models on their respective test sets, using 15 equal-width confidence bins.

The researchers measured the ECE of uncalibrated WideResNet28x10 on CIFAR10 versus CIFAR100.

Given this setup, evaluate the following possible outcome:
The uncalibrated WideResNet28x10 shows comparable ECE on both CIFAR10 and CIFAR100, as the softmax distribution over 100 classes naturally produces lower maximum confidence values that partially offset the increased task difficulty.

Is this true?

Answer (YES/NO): NO